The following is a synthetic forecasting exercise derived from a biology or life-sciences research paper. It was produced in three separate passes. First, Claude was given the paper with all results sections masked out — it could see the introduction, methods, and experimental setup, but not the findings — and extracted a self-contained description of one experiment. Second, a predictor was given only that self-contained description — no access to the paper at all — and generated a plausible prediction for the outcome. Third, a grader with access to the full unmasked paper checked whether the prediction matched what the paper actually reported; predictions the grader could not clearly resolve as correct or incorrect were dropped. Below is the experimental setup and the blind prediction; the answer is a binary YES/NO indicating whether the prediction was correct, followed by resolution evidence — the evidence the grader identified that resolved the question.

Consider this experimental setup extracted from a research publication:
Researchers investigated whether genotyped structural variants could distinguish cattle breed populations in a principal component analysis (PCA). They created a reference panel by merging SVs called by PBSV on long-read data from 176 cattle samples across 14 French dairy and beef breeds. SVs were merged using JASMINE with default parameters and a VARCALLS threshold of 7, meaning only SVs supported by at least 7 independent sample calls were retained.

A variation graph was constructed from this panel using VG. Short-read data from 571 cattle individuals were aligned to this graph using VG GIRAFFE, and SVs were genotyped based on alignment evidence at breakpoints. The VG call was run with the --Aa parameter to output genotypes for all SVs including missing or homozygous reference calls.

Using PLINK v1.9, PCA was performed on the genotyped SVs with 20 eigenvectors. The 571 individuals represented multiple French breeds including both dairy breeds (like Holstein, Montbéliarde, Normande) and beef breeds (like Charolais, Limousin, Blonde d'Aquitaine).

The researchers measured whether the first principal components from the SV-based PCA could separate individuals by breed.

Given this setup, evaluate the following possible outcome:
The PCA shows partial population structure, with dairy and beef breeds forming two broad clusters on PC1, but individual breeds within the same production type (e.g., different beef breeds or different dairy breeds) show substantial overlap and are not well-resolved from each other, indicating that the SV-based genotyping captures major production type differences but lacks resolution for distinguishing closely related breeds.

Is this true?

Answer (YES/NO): NO